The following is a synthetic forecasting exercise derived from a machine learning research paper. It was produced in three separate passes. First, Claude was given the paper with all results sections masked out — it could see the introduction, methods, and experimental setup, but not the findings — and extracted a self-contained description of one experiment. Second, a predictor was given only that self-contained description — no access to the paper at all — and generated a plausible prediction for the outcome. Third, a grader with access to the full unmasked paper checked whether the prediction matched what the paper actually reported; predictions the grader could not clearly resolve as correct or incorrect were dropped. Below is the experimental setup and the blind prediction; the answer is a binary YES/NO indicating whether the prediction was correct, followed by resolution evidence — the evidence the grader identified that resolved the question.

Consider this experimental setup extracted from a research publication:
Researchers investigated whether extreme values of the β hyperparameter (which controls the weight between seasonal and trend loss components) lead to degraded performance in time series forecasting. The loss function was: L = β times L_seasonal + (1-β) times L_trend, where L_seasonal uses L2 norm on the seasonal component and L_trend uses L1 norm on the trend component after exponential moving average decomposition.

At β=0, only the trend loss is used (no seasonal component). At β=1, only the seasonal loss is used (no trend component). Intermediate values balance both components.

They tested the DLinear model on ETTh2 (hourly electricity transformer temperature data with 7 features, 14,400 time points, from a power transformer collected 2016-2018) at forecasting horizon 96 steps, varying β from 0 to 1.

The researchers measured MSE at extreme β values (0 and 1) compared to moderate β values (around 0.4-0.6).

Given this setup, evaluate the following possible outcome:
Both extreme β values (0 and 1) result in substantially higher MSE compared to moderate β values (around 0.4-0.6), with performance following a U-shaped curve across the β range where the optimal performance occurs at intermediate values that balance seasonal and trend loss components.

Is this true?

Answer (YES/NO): YES